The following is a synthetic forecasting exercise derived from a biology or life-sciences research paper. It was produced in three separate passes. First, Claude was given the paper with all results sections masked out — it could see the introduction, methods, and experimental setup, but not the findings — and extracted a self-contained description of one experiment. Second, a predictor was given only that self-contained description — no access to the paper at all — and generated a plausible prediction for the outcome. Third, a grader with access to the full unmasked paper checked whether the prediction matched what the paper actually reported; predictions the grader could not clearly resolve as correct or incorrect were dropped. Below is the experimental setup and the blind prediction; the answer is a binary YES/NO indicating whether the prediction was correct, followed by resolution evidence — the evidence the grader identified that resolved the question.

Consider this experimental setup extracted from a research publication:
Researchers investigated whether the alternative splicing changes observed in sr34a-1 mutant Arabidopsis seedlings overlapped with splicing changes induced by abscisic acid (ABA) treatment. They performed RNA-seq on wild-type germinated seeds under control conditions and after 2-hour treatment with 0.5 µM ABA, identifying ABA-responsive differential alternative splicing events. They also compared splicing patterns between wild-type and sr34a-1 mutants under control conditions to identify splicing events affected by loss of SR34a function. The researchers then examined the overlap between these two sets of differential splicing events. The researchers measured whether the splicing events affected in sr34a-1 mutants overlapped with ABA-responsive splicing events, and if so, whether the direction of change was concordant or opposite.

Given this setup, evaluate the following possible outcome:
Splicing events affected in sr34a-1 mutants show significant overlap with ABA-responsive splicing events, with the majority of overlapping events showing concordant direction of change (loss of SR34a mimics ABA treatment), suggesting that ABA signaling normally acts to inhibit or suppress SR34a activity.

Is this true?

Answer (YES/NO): NO